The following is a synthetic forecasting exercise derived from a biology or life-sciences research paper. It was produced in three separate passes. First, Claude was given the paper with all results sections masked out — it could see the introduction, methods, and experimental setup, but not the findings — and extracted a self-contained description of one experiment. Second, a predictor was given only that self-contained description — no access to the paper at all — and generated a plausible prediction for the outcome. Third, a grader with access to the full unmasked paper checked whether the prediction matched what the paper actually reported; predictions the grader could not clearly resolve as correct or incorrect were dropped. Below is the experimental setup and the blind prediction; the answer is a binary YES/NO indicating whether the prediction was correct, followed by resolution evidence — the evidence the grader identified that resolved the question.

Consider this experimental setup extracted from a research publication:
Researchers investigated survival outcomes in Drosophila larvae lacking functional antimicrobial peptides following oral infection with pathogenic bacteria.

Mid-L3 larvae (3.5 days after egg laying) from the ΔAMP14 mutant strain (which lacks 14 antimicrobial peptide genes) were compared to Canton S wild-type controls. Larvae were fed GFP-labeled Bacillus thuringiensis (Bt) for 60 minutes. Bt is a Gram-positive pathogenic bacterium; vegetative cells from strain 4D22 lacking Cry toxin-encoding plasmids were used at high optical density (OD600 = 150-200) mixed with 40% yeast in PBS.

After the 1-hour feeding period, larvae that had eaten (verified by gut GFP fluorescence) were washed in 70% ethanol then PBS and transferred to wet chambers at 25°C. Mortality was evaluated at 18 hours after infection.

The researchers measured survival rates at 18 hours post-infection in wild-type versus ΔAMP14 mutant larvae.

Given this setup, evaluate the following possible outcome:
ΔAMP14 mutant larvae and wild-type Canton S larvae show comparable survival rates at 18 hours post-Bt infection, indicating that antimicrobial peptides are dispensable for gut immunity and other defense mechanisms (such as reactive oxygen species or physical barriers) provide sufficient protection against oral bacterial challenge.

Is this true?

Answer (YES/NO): NO